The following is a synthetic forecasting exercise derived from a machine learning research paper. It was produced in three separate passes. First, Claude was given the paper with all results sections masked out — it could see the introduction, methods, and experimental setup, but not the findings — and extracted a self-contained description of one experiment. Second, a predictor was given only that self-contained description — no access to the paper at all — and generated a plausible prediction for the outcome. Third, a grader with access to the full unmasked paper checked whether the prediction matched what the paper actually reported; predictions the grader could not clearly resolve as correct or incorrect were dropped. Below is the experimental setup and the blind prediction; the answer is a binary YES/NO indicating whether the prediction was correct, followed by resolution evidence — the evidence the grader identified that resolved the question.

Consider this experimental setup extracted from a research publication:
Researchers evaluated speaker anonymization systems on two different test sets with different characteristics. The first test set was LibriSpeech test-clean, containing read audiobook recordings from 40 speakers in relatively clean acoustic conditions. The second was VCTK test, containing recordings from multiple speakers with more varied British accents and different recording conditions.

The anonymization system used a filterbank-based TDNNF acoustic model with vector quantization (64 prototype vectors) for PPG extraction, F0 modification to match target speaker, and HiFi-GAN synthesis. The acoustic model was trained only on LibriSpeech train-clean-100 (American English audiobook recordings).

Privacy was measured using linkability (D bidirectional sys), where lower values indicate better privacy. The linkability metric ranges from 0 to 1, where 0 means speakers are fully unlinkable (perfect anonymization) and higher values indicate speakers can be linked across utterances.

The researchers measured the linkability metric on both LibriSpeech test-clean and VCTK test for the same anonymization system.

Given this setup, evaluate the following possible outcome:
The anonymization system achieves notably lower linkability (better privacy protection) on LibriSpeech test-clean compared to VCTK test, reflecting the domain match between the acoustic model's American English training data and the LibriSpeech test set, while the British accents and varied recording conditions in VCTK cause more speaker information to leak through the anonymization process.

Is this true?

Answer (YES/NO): NO